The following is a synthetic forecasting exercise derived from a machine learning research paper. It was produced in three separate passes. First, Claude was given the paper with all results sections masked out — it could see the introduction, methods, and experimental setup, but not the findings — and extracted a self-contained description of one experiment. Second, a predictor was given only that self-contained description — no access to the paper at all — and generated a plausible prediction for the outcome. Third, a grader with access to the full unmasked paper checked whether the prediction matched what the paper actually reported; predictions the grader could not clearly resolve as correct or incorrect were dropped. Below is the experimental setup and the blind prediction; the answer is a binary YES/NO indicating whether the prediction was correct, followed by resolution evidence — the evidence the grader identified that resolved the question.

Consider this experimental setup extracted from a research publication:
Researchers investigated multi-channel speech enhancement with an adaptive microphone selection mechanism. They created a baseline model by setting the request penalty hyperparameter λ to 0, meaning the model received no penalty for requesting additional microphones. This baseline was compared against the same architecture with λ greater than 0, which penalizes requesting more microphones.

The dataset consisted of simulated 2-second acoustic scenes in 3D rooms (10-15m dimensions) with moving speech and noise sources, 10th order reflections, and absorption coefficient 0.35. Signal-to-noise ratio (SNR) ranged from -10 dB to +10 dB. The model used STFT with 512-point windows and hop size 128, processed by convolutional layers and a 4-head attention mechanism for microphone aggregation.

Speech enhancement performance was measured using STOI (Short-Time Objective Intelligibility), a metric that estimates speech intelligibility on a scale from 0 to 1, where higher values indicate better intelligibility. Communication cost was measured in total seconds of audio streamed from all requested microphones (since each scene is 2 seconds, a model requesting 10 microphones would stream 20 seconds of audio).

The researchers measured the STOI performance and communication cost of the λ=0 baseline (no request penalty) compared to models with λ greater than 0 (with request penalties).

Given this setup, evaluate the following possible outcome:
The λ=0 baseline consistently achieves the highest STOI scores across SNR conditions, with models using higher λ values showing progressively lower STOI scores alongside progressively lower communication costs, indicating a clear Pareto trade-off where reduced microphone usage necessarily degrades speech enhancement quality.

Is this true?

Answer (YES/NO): NO